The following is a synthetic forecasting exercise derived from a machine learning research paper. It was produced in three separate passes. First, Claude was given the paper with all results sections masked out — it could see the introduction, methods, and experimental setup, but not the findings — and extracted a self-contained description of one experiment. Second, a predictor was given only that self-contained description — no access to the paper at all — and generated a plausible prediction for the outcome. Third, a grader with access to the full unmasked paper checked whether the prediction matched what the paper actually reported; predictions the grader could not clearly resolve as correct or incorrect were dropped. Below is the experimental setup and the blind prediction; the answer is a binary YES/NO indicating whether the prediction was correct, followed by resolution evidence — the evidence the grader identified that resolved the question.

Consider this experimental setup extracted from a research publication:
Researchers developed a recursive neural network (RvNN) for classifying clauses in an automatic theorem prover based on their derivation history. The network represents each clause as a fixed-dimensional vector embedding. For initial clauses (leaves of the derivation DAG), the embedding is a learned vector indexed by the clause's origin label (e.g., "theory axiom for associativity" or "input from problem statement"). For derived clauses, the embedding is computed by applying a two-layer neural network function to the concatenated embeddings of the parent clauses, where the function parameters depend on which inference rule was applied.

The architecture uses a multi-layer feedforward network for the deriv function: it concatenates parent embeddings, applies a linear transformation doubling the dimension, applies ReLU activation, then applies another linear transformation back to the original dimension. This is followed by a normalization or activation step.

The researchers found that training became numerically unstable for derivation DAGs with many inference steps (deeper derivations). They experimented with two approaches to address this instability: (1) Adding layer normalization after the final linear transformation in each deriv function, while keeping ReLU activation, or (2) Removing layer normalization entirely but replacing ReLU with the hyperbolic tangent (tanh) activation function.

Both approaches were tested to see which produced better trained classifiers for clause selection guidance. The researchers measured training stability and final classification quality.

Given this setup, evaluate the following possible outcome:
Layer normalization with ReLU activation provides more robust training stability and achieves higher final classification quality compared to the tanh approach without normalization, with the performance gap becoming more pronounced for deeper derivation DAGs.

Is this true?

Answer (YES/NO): NO